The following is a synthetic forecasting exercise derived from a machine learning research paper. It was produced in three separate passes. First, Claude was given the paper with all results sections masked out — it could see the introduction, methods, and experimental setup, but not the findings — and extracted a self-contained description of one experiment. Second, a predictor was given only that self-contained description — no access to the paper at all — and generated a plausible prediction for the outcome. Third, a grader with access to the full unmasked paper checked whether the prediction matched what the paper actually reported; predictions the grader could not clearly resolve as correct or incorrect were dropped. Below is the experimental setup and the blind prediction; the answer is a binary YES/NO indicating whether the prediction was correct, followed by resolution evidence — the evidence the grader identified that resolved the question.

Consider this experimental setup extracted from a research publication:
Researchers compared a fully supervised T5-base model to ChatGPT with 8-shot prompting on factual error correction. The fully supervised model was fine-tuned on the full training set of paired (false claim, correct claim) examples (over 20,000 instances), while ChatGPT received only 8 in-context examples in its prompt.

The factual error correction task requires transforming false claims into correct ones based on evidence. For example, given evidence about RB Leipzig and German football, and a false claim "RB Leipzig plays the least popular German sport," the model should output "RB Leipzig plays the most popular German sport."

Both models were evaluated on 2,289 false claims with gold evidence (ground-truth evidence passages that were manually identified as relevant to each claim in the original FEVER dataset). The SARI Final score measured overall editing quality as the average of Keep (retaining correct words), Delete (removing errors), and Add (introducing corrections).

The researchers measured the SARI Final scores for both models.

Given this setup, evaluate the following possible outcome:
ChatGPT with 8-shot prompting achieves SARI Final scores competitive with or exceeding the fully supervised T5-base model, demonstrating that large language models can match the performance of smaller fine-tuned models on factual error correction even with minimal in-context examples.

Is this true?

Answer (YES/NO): NO